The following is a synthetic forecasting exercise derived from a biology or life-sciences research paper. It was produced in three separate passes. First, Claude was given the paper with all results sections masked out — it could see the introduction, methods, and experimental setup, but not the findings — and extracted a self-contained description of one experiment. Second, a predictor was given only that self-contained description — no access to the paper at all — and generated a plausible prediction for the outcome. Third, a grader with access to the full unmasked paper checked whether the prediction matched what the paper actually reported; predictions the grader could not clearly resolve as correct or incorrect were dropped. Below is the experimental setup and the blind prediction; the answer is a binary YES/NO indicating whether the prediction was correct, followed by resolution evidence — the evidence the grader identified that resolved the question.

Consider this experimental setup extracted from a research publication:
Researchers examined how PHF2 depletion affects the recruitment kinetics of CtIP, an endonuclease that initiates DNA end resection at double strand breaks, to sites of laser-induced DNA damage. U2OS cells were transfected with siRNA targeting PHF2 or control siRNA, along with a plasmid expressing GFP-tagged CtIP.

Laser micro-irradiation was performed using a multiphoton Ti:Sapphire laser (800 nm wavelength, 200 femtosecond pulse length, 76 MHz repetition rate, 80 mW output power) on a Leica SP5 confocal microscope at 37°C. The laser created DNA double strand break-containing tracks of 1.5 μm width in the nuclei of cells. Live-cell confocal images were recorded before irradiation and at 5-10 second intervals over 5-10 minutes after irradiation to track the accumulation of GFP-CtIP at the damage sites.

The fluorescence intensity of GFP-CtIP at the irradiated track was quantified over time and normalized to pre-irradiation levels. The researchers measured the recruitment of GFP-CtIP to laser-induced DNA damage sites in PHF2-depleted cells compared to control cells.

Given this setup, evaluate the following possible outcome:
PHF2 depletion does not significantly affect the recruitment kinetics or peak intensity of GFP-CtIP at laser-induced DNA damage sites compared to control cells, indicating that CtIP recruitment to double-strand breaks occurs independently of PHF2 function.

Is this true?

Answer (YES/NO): NO